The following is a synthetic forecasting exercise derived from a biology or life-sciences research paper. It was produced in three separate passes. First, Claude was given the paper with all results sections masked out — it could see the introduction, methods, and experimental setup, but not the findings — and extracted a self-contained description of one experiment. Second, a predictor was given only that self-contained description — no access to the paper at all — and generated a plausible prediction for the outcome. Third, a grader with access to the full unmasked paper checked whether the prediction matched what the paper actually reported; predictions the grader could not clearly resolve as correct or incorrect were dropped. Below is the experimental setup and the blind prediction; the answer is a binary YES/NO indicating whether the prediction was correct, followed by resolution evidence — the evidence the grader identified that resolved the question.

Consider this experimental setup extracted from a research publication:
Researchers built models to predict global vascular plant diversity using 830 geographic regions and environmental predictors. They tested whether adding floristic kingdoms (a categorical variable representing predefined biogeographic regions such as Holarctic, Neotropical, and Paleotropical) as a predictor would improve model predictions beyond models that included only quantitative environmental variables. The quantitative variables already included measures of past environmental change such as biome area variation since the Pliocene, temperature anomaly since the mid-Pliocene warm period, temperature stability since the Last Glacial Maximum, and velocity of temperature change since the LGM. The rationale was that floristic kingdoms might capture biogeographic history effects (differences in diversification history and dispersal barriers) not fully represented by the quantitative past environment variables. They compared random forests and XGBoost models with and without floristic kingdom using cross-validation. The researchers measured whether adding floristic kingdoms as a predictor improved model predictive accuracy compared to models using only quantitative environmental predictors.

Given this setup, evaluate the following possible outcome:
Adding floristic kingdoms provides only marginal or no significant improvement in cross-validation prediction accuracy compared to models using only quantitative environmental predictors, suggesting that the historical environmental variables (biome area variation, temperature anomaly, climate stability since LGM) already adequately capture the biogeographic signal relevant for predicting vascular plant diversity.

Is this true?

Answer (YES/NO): NO